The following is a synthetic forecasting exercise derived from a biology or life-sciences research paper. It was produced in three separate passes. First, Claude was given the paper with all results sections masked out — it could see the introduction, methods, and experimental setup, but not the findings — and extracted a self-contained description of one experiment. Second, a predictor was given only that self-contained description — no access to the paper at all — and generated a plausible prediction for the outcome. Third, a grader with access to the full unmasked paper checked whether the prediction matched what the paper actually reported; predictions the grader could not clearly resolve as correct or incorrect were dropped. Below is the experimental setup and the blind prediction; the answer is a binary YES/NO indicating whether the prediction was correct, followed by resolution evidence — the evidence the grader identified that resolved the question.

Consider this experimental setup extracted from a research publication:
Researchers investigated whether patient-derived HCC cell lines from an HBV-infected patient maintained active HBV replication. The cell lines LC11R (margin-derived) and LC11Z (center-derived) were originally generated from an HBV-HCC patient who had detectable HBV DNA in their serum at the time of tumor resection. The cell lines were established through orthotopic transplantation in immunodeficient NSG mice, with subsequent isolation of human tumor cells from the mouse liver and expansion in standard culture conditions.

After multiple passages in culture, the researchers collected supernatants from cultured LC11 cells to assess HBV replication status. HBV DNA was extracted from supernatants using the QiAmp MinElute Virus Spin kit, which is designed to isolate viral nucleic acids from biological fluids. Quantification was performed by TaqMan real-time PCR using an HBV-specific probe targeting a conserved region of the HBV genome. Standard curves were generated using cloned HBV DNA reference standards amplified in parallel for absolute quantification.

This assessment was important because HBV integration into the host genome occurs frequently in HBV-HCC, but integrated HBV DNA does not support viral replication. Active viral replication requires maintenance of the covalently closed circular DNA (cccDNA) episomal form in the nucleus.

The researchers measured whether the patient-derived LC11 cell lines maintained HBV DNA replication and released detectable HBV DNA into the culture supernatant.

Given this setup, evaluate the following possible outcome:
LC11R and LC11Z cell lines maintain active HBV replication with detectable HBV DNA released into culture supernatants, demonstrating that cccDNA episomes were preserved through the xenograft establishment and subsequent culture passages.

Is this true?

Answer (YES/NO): YES